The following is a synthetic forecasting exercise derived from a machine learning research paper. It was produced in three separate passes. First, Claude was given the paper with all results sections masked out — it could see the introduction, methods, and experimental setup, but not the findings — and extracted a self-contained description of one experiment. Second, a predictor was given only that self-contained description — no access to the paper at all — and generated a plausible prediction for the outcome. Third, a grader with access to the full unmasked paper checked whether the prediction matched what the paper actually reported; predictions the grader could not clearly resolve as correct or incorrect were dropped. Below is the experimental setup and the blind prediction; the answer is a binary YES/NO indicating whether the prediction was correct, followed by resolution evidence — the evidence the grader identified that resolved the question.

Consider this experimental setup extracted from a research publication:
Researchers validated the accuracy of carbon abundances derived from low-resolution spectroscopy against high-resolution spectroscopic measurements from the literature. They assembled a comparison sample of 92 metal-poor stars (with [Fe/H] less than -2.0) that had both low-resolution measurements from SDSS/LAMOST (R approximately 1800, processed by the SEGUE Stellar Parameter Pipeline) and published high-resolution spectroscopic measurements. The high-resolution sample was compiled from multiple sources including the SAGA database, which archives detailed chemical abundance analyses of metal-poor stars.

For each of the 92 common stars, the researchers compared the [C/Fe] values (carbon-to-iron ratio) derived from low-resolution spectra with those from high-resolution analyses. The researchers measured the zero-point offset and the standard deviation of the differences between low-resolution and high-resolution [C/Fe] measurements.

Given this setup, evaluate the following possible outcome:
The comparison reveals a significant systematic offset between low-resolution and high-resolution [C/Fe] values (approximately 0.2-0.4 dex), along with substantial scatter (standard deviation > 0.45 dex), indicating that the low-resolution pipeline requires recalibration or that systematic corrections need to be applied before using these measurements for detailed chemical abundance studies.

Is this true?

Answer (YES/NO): NO